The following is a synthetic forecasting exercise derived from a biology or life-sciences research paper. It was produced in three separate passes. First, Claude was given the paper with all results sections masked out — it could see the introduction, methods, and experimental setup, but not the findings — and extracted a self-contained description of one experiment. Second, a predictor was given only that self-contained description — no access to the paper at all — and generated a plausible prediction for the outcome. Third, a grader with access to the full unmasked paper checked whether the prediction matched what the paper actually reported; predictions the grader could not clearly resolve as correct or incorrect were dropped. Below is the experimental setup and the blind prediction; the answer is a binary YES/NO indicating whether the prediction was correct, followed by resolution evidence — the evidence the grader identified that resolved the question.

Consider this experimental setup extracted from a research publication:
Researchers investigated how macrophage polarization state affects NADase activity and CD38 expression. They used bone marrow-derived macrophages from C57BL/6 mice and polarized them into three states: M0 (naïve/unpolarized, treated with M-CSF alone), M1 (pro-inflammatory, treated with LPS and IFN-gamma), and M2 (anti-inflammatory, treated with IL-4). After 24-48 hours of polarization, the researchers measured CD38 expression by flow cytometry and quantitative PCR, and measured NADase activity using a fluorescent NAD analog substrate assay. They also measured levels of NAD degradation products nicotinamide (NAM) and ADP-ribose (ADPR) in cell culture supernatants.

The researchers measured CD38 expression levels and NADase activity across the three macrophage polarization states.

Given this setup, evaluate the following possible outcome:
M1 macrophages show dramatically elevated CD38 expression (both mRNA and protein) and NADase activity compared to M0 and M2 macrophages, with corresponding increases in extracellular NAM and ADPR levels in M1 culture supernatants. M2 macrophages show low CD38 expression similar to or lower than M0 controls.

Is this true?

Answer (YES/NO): NO